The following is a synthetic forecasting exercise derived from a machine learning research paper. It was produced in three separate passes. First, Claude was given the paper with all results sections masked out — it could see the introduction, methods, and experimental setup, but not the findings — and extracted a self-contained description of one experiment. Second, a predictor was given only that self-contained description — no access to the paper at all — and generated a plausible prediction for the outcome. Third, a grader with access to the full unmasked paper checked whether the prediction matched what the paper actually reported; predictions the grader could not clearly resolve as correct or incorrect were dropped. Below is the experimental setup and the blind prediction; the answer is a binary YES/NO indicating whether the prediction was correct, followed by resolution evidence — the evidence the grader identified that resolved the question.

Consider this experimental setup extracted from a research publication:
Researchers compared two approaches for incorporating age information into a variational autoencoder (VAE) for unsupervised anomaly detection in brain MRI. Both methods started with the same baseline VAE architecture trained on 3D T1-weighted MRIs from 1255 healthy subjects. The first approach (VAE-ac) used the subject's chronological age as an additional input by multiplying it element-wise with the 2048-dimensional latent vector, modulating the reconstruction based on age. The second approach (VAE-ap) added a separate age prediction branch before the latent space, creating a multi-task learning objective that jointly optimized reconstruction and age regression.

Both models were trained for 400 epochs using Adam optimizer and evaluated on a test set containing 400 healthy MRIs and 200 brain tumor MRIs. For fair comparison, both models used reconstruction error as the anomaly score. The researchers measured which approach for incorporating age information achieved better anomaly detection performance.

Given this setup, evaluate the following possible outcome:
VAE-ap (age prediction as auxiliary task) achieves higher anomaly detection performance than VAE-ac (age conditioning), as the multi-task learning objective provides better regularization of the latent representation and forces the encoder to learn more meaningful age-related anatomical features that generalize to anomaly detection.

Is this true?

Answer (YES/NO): YES